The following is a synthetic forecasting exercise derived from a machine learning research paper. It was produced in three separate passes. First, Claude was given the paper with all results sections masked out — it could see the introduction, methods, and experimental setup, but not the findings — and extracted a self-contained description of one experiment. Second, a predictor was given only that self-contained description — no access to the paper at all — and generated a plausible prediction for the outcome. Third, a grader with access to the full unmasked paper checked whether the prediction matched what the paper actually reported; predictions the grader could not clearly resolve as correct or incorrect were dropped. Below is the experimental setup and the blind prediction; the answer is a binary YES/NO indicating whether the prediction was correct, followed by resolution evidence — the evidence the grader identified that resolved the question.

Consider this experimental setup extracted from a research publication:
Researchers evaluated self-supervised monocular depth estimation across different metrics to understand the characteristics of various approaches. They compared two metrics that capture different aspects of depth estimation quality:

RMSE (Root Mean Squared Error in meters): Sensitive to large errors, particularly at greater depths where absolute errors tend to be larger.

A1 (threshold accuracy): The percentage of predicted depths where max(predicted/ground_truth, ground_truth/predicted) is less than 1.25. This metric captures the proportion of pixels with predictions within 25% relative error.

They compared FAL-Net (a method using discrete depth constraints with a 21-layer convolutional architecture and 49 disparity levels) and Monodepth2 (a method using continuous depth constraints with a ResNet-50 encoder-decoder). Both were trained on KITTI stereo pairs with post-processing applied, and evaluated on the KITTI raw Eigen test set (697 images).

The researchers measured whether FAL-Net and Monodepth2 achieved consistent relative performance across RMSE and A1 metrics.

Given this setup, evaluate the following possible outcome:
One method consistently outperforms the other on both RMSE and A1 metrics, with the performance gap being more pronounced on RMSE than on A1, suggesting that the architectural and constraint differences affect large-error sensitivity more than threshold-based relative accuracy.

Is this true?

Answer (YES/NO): YES